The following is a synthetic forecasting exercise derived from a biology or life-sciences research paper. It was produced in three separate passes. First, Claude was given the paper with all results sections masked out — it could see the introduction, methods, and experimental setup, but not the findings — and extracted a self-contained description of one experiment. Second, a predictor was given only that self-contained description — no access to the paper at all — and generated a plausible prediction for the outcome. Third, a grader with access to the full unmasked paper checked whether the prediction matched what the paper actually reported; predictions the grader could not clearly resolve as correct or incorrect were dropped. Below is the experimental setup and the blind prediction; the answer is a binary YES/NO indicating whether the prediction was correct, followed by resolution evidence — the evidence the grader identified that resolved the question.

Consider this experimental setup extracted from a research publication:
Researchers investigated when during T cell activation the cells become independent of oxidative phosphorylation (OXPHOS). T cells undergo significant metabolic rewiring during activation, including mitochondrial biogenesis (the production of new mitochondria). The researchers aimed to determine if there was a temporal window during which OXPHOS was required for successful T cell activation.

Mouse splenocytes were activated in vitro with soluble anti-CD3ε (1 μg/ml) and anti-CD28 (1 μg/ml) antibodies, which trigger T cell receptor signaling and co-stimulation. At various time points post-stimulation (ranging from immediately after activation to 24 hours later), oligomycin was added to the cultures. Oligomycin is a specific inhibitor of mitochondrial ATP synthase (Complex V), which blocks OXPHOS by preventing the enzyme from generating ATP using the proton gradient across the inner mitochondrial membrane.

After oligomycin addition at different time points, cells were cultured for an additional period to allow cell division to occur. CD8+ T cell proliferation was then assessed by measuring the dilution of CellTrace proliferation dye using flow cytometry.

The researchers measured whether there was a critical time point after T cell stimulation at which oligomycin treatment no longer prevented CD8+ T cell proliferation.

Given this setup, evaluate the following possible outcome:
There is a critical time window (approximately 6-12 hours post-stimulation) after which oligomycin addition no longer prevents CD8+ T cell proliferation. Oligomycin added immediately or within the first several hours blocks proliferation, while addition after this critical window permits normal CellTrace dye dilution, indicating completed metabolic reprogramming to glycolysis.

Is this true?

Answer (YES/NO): NO